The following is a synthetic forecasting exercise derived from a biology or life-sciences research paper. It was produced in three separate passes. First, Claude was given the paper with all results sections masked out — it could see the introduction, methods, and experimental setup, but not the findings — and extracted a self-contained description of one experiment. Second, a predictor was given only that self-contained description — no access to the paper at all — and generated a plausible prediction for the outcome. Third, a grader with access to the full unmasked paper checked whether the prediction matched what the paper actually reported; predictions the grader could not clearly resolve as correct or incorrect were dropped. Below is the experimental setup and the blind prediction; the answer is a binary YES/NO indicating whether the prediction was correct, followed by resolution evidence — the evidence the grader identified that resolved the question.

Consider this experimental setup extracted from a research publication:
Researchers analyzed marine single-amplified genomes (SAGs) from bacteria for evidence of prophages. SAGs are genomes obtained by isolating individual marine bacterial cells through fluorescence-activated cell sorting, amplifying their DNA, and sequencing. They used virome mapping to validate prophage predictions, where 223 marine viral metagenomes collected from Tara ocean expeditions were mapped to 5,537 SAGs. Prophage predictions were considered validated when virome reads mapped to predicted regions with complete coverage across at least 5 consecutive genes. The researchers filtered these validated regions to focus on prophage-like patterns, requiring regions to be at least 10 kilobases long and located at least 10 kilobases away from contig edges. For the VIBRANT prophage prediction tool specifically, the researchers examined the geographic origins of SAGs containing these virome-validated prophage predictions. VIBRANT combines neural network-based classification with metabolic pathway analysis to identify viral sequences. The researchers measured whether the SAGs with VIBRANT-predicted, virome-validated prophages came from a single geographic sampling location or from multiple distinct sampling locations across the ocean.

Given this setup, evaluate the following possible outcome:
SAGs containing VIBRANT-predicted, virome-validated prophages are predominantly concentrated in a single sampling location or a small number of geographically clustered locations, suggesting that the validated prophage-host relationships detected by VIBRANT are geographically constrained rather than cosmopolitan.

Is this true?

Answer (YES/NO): YES